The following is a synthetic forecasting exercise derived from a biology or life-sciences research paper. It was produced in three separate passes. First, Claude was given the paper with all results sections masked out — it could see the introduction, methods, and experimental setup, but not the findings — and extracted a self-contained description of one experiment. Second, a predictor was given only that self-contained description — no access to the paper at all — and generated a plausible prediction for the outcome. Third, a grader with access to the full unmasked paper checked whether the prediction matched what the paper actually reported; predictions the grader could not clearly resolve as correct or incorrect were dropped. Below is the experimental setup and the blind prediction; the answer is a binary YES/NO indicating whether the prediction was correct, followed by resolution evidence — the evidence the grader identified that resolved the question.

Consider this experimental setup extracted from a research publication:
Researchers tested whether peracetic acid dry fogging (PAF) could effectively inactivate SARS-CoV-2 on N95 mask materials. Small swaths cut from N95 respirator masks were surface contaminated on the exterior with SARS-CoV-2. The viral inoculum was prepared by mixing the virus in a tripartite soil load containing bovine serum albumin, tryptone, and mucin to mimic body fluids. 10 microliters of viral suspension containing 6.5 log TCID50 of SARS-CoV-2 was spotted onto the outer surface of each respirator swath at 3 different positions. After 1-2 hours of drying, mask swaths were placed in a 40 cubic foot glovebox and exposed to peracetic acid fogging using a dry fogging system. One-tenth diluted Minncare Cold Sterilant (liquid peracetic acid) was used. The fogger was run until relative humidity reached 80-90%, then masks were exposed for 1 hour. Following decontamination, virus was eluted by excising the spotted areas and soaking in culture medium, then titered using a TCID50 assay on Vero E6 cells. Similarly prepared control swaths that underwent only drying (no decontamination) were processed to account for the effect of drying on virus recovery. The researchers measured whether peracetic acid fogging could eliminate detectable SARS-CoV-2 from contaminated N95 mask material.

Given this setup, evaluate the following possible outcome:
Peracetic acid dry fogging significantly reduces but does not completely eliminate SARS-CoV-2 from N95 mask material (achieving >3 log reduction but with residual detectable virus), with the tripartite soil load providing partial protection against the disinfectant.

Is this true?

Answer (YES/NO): NO